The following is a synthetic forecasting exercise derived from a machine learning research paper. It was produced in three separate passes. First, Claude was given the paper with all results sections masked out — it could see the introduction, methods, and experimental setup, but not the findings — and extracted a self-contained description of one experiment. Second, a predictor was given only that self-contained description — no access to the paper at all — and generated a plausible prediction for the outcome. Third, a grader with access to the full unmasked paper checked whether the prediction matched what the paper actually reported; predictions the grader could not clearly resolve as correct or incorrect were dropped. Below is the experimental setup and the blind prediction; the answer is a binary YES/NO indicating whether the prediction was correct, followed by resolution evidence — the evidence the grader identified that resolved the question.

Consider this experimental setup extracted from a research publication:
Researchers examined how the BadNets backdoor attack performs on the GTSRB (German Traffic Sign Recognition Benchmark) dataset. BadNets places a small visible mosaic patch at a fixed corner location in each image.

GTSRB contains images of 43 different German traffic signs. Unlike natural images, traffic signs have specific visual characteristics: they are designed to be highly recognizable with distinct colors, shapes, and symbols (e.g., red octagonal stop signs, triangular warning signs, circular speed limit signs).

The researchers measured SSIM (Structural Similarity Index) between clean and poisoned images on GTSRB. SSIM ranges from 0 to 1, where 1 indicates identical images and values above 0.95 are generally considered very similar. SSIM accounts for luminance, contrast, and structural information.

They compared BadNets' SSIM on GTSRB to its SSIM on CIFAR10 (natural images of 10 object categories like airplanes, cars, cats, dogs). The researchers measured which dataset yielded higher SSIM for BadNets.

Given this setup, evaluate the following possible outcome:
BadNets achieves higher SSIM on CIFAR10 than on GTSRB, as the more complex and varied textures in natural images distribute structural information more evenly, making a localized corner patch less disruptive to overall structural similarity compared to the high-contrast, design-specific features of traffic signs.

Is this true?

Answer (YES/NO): NO